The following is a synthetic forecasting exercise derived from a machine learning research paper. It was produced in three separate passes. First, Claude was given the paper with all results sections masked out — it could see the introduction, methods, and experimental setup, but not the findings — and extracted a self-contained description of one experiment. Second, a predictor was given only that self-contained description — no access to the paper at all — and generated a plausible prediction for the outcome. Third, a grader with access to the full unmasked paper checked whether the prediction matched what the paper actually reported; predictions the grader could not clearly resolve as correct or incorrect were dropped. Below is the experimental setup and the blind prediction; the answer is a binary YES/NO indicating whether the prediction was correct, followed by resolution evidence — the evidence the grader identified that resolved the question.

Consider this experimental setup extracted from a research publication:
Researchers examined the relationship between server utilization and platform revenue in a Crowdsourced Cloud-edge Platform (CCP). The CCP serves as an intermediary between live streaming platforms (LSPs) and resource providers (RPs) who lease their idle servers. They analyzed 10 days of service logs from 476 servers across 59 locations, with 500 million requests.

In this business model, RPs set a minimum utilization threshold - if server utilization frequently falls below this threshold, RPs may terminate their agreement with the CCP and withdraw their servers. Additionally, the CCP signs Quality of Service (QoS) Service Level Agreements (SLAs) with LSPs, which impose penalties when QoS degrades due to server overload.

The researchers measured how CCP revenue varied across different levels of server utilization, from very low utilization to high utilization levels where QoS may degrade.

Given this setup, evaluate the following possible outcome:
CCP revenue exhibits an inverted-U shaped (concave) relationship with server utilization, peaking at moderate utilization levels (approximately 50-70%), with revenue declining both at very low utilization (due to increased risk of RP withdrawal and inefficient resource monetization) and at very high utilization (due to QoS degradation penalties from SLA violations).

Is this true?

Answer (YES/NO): NO